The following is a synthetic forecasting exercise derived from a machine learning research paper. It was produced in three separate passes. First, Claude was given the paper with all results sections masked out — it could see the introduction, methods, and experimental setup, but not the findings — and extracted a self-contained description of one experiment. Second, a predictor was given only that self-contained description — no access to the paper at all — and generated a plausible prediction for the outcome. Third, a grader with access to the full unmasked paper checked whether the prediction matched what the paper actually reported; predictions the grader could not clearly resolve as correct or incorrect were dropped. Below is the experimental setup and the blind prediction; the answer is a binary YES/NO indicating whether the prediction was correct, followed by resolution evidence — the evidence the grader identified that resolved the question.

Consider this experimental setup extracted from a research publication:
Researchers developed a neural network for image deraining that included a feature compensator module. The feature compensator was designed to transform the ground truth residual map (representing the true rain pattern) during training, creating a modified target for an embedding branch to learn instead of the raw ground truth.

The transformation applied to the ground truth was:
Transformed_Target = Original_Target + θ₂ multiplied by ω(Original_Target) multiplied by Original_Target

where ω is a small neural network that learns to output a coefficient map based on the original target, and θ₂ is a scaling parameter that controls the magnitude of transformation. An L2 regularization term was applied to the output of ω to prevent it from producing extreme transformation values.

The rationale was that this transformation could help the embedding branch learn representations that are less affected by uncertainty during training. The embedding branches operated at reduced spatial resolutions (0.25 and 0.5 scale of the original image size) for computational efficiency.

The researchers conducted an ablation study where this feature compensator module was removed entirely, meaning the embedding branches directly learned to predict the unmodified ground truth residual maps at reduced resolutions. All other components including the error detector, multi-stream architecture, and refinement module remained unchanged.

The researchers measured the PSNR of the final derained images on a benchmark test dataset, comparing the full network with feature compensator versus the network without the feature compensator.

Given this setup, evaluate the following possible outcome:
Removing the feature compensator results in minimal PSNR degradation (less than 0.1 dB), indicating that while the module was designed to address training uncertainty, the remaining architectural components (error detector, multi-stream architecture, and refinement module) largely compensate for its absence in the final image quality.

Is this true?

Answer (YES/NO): NO